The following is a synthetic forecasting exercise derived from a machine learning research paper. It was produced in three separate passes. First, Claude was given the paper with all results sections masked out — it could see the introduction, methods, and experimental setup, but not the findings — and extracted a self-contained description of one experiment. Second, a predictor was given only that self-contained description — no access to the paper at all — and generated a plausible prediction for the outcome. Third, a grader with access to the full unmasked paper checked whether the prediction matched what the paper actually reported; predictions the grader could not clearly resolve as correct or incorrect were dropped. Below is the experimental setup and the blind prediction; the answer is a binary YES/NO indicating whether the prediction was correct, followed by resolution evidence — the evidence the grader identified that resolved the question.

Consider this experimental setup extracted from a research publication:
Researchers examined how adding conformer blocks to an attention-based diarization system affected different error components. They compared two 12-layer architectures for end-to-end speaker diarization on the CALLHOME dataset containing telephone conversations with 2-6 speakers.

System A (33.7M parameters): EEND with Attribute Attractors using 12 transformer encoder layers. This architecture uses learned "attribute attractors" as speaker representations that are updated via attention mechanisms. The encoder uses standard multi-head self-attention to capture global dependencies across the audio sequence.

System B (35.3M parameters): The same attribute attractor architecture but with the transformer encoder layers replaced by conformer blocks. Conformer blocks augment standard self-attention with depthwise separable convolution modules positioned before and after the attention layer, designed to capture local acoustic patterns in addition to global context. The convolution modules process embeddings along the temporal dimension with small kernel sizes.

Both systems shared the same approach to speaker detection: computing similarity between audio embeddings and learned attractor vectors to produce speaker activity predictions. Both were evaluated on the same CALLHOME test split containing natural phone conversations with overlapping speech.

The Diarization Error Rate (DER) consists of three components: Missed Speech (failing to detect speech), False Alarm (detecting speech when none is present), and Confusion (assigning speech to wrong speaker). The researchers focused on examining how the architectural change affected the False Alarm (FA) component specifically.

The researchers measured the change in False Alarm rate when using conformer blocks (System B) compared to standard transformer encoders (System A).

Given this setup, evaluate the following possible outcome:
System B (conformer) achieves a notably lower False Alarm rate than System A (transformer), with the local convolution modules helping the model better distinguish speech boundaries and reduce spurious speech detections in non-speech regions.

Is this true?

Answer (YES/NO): NO